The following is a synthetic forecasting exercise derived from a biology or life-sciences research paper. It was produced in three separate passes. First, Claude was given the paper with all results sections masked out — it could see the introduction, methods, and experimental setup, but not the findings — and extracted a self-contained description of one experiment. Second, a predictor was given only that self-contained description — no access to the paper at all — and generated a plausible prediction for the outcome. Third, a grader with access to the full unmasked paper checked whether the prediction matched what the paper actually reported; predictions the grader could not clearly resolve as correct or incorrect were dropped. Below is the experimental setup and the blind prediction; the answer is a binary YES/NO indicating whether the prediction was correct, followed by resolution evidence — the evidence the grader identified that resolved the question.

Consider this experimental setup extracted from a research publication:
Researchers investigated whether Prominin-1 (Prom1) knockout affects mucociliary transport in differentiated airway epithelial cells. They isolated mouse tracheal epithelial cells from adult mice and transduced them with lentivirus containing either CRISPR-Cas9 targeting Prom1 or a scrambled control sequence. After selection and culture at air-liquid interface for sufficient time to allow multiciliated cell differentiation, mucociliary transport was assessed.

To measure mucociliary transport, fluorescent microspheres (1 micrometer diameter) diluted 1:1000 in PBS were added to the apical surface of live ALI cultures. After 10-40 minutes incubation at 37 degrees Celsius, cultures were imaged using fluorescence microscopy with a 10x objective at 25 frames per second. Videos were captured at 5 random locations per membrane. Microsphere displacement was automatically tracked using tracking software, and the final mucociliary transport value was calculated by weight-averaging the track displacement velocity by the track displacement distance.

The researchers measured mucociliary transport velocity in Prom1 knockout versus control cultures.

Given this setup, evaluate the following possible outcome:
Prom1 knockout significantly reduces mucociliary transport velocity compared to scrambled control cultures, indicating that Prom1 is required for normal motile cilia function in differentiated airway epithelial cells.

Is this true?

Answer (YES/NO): YES